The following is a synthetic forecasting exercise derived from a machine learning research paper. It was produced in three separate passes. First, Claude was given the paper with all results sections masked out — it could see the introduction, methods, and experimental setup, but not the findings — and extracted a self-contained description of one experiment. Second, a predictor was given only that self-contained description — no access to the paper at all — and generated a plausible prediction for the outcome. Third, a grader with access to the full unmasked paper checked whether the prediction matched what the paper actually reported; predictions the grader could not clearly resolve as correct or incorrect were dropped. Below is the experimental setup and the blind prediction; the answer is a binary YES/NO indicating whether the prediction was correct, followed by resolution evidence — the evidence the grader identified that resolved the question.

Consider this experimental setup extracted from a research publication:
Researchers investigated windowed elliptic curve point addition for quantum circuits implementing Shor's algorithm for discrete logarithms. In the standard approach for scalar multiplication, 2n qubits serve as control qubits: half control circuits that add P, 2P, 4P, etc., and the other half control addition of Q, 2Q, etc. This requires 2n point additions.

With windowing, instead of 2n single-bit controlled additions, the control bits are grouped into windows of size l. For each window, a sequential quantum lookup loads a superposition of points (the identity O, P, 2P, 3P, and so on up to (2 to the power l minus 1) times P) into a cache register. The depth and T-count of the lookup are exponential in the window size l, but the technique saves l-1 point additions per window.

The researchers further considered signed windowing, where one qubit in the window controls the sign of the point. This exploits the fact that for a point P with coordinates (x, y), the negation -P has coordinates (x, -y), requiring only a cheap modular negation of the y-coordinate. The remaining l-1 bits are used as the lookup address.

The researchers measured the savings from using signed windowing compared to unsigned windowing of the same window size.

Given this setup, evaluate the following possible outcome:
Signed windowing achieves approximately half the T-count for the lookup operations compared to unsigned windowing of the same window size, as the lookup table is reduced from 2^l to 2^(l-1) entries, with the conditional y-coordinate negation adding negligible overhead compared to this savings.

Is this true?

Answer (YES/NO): YES